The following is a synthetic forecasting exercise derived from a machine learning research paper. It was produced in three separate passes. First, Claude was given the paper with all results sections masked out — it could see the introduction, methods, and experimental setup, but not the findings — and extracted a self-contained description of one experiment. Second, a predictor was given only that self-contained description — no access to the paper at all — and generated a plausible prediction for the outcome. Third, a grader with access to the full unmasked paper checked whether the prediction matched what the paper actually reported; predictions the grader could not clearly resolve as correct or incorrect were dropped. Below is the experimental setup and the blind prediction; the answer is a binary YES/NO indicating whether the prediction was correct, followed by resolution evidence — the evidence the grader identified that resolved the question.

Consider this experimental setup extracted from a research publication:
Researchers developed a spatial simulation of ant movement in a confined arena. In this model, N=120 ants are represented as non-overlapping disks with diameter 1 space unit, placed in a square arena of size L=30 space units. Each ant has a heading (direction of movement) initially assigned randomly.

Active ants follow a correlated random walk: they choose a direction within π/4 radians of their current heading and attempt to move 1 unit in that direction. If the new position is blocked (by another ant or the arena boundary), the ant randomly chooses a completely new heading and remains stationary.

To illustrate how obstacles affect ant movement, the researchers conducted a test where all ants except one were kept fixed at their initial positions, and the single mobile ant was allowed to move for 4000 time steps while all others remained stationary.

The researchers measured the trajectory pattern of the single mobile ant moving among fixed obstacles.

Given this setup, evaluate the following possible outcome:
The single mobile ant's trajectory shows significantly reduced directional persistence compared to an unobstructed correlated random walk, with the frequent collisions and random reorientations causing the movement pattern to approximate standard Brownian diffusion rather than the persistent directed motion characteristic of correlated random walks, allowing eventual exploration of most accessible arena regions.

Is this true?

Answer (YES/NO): NO